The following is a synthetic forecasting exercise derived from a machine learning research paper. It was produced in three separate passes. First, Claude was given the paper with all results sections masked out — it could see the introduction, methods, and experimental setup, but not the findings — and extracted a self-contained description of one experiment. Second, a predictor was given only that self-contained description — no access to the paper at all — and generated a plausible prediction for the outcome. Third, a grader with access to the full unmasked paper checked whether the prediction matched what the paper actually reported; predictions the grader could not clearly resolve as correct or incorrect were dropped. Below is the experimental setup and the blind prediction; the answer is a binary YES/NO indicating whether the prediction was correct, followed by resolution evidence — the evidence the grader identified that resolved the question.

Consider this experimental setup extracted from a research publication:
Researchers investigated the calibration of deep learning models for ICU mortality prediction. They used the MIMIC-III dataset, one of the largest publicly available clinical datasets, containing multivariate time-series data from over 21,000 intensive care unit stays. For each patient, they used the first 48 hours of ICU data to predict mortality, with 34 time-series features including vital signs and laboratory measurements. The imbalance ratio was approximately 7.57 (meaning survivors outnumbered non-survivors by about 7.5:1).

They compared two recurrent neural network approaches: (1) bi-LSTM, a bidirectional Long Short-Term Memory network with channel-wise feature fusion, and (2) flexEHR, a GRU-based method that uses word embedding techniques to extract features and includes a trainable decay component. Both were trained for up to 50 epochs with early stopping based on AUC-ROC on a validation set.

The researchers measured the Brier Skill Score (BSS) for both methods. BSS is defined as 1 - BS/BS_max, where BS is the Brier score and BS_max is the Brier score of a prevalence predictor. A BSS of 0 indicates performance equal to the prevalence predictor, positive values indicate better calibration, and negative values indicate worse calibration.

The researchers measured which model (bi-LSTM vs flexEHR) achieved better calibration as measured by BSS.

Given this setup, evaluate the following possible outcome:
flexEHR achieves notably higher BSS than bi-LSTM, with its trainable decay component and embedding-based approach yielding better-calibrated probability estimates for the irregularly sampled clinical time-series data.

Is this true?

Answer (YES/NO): NO